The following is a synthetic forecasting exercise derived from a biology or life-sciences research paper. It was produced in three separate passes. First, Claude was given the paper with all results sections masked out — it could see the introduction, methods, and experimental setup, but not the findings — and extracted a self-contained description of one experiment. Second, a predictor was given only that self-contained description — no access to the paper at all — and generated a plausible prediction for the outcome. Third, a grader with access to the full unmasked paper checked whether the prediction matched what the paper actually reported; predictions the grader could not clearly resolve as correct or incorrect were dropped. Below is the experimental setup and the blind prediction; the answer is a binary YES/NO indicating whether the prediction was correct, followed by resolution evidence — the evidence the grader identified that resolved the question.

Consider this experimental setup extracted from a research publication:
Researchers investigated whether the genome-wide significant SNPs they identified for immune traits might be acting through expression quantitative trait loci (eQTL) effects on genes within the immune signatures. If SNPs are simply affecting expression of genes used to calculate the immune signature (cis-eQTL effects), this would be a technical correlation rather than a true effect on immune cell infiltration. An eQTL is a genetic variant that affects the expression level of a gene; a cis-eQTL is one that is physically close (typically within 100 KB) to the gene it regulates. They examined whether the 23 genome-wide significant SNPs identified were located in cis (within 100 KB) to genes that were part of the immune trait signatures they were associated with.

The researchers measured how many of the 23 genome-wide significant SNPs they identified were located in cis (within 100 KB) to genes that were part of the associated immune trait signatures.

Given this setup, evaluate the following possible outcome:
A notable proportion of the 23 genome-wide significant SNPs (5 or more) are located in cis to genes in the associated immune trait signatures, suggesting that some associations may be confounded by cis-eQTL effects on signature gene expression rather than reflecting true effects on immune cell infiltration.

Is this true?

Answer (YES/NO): NO